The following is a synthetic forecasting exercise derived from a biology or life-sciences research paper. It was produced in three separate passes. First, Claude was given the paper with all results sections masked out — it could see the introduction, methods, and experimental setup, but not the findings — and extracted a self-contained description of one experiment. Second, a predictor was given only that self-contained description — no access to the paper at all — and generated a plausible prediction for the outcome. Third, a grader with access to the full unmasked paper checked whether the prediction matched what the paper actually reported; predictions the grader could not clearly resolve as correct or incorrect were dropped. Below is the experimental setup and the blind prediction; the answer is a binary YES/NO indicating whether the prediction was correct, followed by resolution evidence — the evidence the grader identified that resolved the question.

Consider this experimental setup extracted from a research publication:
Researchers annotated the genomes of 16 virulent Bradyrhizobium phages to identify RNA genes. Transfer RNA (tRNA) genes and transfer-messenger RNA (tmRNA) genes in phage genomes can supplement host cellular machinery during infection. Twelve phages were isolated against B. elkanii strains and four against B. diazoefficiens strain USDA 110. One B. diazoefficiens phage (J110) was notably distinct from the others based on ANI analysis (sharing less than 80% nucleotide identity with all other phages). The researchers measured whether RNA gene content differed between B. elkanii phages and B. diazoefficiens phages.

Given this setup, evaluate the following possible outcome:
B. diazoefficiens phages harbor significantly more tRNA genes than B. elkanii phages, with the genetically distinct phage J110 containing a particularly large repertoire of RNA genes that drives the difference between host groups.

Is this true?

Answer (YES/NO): NO